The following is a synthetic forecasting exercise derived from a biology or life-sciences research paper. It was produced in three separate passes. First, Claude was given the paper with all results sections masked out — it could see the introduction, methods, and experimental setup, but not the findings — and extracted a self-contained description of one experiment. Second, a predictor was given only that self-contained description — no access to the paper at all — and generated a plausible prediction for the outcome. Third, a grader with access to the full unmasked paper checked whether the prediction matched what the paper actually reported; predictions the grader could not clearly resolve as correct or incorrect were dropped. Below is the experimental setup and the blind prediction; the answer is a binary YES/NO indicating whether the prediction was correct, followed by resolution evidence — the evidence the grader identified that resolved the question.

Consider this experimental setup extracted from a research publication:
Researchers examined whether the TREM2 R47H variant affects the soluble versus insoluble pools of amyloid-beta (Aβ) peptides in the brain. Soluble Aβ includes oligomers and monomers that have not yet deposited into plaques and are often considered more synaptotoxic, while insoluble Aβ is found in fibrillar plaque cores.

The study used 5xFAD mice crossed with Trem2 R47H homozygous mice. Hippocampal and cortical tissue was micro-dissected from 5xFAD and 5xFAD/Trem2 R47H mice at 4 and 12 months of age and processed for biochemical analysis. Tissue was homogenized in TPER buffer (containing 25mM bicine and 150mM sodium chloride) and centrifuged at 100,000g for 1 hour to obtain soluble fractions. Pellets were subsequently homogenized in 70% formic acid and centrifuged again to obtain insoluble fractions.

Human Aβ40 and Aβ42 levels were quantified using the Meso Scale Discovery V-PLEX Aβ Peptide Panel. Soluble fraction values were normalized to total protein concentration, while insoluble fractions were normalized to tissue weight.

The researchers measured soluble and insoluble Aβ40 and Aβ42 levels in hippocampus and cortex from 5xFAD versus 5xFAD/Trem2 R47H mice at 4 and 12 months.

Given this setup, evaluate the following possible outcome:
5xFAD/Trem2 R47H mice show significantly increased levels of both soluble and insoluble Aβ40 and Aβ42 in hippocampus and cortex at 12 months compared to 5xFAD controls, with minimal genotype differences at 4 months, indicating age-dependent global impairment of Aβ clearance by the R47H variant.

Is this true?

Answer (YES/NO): NO